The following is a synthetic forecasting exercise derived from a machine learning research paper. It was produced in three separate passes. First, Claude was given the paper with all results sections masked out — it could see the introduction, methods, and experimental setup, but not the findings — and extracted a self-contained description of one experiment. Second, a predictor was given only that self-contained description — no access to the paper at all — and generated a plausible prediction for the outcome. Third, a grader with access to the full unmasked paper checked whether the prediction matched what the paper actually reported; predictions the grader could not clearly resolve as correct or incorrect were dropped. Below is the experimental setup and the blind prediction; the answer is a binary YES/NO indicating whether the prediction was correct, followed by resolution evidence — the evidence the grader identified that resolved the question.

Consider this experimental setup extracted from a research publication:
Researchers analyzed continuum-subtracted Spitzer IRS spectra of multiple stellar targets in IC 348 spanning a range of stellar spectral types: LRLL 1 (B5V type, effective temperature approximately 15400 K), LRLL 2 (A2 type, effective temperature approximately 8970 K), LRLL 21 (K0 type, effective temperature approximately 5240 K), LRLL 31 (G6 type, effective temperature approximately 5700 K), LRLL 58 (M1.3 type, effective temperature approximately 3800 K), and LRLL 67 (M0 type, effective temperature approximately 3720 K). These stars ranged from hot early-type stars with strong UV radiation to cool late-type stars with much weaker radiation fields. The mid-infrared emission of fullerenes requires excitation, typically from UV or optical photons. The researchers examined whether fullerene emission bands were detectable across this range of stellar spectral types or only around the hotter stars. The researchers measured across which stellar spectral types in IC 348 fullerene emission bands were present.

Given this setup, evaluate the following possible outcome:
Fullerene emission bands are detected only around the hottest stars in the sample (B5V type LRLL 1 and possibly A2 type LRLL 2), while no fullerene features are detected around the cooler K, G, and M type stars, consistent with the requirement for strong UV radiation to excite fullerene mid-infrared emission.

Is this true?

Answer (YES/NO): NO